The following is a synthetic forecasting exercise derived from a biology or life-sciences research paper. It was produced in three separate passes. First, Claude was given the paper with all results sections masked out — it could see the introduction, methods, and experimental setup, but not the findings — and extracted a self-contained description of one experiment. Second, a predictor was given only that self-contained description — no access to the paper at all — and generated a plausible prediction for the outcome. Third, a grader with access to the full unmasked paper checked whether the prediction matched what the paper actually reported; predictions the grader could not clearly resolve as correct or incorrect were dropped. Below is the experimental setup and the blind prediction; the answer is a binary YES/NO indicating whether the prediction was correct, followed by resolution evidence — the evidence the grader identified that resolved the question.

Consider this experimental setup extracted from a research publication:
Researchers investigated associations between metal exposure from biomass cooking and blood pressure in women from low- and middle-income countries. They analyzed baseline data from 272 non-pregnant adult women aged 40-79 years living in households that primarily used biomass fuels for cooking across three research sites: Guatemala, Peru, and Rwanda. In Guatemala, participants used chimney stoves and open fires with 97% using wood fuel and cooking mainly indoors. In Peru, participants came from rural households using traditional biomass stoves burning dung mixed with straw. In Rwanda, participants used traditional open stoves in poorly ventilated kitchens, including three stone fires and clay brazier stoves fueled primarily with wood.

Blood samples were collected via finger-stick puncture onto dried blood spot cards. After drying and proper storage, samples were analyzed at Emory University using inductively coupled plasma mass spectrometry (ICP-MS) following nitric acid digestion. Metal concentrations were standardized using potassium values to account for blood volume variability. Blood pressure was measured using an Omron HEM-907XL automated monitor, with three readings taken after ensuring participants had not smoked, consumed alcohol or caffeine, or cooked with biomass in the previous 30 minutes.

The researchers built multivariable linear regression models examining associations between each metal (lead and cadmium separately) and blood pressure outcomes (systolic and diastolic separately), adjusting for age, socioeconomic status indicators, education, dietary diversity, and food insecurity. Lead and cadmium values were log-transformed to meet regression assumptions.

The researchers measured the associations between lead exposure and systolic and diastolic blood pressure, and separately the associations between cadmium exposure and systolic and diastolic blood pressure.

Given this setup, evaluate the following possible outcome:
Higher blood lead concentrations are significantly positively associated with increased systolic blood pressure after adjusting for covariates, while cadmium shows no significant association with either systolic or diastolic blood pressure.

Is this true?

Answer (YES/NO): YES